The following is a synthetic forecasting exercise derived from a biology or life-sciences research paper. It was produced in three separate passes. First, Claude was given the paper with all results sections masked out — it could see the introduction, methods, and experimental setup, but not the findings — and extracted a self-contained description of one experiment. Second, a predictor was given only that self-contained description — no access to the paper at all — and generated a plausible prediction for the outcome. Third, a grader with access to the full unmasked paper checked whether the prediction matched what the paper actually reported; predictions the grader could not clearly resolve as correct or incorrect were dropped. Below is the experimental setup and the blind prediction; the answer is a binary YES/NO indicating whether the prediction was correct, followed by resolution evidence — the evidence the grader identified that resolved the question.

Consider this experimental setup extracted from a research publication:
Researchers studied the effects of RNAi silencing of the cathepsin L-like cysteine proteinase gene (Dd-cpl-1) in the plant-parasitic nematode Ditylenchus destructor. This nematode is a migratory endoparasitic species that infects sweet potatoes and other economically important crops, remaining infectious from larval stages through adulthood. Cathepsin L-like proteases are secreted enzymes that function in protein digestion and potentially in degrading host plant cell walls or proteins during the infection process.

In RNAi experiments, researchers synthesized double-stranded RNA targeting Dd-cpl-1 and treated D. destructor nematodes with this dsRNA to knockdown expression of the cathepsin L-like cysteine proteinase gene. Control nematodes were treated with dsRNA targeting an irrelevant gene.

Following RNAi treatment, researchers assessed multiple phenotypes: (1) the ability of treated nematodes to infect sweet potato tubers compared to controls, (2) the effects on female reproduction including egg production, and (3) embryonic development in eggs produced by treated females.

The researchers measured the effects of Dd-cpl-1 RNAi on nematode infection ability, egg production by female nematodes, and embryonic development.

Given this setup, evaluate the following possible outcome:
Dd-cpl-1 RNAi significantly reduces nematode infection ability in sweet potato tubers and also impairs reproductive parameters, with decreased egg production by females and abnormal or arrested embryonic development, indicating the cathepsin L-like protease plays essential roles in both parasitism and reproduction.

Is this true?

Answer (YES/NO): YES